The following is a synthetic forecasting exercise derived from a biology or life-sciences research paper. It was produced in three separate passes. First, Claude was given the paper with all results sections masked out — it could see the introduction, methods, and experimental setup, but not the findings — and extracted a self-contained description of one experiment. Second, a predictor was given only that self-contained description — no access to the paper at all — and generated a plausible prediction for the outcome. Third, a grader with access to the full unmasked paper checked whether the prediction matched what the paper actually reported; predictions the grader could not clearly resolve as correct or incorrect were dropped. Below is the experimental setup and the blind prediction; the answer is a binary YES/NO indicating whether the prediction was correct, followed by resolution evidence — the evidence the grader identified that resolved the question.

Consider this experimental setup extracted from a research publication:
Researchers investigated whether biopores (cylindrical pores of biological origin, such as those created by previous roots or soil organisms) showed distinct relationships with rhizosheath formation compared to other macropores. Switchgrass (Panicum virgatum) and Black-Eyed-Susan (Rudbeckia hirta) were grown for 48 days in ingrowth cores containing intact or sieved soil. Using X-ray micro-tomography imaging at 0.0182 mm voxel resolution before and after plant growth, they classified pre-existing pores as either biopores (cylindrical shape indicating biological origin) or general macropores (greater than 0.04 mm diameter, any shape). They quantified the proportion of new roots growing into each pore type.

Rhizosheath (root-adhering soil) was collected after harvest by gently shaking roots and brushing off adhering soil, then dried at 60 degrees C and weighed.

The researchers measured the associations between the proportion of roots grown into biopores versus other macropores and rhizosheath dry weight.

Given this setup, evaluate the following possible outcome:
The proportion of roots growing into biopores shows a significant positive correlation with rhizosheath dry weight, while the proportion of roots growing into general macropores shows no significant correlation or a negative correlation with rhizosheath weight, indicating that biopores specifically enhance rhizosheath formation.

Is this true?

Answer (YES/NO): NO